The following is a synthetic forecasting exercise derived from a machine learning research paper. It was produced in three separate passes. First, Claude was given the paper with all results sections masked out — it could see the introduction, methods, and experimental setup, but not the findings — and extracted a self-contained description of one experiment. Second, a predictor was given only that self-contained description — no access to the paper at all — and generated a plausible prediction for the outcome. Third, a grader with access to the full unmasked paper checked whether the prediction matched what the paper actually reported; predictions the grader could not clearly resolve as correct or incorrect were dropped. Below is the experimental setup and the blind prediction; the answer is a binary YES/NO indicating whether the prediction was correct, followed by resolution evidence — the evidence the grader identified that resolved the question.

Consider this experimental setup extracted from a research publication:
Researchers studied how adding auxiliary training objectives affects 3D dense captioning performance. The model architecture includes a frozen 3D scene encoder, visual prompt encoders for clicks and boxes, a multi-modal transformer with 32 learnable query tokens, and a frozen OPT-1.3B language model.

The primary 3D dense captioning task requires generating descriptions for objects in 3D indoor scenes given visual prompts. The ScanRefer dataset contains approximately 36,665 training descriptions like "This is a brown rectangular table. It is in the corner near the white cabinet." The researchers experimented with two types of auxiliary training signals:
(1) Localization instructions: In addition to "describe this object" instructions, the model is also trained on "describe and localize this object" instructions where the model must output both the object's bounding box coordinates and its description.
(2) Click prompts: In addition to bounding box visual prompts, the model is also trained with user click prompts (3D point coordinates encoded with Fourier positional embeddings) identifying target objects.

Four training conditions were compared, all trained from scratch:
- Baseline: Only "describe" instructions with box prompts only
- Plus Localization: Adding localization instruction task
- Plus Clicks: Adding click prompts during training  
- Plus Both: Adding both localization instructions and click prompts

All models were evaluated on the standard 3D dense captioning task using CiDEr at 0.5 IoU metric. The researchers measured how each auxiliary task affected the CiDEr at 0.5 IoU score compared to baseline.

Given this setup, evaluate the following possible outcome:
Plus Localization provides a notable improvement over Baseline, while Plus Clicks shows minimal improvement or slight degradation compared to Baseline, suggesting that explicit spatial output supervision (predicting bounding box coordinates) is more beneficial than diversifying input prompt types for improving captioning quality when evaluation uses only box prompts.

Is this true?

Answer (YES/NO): NO